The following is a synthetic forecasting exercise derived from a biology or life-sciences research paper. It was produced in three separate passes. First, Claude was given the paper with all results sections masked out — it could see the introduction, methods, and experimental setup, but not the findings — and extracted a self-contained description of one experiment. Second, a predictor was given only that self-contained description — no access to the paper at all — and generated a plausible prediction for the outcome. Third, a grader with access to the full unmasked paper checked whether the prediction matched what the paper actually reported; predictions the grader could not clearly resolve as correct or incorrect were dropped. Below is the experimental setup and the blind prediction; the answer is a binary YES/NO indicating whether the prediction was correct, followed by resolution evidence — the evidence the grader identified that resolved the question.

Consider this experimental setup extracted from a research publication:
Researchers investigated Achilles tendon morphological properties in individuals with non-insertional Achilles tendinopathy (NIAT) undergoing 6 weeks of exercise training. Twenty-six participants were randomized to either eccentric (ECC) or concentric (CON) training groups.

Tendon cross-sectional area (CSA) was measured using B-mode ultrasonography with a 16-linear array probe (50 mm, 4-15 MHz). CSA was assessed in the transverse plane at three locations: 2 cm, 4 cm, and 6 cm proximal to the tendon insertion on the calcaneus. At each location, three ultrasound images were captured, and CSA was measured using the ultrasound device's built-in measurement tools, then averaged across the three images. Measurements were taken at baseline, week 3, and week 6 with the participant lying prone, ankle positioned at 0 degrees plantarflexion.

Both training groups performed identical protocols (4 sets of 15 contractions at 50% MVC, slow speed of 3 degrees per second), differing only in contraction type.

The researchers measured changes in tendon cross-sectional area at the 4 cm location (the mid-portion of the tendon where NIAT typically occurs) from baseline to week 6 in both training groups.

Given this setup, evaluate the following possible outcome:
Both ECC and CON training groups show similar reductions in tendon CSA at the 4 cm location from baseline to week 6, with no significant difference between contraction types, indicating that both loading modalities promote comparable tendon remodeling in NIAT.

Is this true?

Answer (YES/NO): NO